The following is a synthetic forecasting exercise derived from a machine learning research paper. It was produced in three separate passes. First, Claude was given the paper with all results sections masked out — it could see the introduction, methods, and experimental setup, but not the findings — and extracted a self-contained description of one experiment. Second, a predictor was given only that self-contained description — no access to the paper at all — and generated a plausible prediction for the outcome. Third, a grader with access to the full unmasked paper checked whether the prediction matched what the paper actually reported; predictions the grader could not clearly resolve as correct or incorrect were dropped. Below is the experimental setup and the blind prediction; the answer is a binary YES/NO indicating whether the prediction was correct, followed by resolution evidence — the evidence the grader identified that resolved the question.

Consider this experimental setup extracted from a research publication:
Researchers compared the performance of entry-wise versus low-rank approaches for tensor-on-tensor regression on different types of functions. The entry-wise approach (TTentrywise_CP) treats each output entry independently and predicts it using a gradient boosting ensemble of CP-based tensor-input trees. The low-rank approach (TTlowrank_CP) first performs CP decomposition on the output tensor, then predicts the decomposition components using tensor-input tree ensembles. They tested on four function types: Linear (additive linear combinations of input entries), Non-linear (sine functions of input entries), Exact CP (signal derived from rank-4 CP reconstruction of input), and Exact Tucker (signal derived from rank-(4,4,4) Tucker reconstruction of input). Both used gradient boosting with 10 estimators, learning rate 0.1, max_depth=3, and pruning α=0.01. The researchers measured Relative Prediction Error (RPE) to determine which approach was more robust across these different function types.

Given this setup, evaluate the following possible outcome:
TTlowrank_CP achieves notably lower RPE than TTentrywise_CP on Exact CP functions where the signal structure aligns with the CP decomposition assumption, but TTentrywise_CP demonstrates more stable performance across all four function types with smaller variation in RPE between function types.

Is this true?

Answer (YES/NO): NO